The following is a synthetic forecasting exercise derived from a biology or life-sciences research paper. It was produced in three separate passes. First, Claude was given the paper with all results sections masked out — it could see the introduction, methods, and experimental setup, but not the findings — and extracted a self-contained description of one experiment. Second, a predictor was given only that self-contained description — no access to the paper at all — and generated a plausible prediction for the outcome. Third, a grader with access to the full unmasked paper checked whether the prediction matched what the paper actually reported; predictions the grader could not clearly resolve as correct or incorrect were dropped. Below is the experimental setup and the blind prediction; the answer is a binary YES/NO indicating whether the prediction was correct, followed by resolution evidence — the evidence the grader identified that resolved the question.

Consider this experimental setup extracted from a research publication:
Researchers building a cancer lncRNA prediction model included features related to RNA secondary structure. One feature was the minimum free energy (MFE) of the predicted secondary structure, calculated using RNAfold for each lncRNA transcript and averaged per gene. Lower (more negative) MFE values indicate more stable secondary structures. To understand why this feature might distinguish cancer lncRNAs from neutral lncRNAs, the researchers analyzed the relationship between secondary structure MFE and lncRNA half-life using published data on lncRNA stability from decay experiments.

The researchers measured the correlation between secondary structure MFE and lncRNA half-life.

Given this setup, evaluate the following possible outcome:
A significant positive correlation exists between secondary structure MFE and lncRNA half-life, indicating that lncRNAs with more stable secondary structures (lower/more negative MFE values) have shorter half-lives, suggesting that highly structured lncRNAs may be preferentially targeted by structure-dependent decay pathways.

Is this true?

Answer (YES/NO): NO